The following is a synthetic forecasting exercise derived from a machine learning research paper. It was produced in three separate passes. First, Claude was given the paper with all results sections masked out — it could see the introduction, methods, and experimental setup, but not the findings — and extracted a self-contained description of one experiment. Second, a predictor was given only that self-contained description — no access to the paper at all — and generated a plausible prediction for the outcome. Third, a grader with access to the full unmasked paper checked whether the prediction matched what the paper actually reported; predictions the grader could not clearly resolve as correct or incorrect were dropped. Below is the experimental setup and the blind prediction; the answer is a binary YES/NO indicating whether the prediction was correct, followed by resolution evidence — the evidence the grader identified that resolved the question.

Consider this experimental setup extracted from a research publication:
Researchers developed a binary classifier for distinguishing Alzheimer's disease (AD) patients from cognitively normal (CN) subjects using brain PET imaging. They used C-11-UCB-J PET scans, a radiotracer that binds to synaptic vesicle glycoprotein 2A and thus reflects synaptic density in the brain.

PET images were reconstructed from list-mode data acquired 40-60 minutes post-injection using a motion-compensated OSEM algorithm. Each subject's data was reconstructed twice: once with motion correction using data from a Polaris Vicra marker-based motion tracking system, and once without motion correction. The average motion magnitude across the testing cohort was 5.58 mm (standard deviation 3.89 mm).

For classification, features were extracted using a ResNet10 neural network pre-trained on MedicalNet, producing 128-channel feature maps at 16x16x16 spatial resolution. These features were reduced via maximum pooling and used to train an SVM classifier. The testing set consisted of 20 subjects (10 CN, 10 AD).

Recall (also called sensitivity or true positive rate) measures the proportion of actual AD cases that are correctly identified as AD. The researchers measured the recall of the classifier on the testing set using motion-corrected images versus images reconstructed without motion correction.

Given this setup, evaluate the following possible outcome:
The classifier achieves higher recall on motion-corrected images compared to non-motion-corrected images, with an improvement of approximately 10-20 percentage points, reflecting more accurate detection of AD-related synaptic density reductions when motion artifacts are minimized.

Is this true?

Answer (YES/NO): YES